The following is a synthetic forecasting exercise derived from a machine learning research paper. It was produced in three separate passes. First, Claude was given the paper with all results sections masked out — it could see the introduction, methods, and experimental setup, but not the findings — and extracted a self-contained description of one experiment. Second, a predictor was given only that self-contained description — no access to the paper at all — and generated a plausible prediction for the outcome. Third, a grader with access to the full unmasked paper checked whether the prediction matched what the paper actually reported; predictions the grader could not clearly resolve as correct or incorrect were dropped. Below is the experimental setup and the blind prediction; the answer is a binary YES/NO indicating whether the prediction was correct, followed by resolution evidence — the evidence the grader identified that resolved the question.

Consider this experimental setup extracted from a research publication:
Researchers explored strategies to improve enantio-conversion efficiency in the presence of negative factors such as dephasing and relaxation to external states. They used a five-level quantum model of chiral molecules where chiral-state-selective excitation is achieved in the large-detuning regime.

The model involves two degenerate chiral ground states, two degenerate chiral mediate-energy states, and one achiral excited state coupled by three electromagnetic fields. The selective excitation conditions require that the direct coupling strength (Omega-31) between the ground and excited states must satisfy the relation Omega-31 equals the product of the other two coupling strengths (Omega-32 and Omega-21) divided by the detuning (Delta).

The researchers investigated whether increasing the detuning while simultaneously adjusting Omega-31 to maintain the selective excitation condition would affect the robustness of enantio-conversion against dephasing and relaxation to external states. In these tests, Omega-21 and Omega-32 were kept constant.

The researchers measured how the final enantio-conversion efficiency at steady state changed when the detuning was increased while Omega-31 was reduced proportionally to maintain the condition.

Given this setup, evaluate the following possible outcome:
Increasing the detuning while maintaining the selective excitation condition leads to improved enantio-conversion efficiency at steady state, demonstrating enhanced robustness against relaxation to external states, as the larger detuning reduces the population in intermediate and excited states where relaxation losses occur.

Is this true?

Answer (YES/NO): YES